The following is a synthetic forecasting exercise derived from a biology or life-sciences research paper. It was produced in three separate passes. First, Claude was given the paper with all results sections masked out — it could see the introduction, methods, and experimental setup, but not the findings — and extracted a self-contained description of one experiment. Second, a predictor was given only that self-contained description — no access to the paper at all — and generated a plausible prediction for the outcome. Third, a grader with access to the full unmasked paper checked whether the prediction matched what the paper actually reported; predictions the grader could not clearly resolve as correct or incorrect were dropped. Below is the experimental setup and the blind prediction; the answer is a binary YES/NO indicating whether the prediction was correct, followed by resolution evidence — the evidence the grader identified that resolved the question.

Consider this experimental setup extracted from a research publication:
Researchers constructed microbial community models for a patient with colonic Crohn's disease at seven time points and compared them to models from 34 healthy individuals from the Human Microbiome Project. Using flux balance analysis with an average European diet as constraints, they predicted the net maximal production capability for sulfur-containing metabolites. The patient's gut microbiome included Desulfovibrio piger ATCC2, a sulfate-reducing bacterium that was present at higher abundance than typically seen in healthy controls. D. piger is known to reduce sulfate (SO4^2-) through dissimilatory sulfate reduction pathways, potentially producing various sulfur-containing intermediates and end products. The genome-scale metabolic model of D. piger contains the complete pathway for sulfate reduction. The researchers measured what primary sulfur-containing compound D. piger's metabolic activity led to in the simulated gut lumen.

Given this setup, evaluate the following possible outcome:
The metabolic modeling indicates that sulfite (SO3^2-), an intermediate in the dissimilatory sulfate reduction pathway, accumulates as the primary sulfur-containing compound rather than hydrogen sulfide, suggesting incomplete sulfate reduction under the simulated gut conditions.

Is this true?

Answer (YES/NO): YES